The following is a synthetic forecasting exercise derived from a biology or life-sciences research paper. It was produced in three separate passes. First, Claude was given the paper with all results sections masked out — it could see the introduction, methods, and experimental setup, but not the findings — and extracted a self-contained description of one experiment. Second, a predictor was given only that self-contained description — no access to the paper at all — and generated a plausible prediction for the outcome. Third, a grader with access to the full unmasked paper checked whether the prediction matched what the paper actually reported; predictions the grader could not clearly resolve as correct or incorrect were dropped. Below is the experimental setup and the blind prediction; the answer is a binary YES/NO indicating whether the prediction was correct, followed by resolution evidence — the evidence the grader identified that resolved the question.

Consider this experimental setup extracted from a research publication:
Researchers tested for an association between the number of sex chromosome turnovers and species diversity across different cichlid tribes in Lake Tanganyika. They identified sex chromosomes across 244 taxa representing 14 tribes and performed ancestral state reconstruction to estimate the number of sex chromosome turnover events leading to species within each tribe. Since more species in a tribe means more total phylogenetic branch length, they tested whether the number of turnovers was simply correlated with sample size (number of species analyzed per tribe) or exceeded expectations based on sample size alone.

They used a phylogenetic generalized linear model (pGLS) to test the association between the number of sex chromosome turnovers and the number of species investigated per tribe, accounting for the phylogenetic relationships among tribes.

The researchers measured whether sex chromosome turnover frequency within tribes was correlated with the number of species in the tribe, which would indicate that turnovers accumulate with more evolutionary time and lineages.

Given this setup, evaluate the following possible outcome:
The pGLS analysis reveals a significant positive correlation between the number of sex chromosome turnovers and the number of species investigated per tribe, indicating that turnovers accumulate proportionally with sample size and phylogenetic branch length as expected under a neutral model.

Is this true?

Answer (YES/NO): YES